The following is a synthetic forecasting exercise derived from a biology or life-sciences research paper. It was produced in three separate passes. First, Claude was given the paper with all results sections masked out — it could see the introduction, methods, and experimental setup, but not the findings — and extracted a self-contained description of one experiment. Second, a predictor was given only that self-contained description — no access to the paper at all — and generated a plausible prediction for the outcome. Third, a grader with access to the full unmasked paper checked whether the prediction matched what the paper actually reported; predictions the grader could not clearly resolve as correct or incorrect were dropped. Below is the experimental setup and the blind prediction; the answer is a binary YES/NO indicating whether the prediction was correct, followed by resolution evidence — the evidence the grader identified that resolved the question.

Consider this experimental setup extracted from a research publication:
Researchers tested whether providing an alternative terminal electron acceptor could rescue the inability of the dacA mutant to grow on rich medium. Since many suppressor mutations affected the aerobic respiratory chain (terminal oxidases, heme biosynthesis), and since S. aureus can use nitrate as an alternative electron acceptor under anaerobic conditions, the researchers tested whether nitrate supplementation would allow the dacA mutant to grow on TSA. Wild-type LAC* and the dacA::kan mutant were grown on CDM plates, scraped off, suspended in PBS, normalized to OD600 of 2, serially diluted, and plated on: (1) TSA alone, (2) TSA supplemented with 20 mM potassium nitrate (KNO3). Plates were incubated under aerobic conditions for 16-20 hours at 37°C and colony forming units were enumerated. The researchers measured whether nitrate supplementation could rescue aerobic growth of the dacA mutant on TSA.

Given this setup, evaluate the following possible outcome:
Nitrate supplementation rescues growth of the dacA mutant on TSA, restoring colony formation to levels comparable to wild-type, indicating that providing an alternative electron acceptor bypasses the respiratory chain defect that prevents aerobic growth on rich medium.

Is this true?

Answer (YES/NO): NO